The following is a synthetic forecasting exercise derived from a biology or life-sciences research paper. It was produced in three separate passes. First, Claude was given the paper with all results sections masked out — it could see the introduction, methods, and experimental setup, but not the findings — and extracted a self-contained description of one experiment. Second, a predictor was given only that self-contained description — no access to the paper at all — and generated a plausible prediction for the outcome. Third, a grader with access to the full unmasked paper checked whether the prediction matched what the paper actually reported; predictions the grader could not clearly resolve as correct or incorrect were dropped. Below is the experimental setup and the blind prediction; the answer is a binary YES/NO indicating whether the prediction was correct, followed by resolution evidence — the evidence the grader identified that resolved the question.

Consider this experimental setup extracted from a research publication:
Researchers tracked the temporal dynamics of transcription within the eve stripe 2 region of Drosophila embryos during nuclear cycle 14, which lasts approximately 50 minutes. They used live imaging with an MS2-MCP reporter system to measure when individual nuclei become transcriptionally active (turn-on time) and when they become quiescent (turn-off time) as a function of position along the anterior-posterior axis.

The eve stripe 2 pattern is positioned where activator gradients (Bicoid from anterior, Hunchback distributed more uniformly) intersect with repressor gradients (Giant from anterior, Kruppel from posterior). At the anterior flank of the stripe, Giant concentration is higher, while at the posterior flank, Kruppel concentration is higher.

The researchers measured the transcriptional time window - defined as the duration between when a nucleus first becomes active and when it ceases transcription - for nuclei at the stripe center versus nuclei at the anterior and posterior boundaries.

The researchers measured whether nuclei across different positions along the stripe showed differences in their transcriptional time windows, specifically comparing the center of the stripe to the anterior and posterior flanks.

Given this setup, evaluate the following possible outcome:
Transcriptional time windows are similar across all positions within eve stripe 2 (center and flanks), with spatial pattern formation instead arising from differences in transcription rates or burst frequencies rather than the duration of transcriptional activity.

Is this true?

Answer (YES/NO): NO